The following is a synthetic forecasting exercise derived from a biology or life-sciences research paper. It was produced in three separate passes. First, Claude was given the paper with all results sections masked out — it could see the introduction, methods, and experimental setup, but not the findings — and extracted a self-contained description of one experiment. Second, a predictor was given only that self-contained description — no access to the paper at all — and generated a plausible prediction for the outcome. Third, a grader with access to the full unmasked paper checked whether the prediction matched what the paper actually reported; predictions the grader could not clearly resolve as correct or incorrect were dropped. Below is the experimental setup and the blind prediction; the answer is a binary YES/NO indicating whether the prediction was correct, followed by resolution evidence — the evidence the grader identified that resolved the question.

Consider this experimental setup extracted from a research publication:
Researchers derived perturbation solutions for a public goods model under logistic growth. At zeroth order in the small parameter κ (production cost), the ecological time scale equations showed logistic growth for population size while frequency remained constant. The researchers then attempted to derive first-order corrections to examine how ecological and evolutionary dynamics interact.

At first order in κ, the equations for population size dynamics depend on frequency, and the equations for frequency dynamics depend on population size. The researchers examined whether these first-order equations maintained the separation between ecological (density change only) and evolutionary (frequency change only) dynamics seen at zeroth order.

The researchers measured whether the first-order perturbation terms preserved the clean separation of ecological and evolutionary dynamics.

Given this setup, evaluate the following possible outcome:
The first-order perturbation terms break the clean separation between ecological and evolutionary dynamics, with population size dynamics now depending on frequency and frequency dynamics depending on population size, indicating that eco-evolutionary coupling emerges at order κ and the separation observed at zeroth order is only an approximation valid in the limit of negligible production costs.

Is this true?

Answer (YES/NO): YES